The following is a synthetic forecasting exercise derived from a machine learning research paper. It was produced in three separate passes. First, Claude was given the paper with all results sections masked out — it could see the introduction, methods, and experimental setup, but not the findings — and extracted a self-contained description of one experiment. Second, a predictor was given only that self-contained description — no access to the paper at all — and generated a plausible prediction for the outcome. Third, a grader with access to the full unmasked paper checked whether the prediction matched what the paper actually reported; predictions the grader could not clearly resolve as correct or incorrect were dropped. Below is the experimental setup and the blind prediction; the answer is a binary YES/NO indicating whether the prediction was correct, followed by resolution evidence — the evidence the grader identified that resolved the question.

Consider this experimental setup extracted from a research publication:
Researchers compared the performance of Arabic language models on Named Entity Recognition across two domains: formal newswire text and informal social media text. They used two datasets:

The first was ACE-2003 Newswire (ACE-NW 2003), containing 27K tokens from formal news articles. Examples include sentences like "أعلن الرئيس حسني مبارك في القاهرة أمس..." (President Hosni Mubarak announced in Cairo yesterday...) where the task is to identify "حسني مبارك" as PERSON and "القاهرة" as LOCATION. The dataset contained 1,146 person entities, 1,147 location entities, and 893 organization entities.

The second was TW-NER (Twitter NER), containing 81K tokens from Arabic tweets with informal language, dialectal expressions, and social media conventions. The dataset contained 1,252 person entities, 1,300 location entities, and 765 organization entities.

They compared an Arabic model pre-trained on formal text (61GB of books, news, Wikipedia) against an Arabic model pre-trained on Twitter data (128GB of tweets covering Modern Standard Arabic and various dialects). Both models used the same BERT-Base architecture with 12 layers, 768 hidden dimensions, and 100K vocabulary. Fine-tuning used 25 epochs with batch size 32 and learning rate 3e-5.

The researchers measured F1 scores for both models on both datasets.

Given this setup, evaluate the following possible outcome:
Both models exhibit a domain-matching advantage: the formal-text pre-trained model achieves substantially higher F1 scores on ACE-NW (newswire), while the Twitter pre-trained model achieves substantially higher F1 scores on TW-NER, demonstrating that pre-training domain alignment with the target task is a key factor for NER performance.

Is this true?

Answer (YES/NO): NO